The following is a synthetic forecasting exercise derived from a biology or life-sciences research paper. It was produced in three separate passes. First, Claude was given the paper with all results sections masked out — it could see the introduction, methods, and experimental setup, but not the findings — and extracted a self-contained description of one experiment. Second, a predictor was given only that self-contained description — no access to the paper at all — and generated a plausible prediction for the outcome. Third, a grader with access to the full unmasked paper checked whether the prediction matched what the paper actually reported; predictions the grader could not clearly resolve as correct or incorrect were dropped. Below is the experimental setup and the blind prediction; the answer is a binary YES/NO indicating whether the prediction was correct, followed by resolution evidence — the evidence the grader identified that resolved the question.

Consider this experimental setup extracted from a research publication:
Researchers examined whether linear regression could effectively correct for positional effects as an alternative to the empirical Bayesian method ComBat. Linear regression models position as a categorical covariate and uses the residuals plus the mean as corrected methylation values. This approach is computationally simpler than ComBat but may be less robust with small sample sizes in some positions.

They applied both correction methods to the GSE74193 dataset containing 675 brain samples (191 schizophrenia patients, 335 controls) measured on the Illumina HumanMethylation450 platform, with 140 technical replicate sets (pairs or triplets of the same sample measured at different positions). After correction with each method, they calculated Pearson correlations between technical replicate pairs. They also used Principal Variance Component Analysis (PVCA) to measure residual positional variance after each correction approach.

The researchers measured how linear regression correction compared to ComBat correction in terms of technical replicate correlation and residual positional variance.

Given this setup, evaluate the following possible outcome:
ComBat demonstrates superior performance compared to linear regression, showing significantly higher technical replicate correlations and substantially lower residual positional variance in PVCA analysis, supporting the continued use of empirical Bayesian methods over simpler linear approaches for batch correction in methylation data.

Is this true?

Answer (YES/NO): YES